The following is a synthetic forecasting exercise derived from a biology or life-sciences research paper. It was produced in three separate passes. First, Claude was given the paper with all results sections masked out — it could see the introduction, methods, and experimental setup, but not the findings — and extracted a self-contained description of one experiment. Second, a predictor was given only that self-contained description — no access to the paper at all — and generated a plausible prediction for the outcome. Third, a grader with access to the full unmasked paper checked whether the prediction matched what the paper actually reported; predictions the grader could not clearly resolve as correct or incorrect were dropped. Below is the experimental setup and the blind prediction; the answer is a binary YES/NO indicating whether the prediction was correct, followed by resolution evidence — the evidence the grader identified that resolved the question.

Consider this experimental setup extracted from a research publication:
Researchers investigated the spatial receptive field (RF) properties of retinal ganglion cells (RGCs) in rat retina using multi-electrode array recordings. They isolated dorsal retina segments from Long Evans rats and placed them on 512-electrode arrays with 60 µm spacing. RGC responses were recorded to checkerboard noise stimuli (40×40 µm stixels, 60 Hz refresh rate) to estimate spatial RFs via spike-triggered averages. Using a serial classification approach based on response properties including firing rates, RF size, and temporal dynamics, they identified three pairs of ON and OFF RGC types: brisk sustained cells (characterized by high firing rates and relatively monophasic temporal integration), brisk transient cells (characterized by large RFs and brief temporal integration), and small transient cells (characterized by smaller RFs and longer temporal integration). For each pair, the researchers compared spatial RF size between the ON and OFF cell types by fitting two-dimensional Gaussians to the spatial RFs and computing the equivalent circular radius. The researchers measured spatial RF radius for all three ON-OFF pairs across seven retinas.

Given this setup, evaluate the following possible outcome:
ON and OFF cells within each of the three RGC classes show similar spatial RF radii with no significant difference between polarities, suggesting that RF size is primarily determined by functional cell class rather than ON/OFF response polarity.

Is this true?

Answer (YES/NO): NO